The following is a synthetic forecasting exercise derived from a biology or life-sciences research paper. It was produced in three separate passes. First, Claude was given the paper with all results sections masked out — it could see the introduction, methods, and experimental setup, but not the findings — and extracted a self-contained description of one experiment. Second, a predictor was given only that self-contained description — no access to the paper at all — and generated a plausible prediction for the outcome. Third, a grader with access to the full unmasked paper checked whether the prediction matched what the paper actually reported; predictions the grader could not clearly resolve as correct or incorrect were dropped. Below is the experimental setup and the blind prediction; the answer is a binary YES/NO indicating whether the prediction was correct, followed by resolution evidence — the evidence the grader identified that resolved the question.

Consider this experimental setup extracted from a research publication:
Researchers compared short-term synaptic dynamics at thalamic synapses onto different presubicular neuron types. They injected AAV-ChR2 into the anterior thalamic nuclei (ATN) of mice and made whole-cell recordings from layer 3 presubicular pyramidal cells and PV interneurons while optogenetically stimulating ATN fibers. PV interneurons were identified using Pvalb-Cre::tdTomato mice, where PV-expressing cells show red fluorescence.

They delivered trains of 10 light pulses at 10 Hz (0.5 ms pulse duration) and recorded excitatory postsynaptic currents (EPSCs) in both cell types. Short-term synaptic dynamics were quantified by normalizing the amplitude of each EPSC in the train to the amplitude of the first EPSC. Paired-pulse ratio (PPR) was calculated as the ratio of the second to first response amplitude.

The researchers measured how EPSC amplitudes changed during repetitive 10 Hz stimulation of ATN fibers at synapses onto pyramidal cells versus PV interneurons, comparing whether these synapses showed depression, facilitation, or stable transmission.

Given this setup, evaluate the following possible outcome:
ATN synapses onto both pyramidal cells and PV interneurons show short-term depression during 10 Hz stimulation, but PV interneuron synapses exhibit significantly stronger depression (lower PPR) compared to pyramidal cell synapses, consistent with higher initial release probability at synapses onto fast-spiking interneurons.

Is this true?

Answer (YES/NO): YES